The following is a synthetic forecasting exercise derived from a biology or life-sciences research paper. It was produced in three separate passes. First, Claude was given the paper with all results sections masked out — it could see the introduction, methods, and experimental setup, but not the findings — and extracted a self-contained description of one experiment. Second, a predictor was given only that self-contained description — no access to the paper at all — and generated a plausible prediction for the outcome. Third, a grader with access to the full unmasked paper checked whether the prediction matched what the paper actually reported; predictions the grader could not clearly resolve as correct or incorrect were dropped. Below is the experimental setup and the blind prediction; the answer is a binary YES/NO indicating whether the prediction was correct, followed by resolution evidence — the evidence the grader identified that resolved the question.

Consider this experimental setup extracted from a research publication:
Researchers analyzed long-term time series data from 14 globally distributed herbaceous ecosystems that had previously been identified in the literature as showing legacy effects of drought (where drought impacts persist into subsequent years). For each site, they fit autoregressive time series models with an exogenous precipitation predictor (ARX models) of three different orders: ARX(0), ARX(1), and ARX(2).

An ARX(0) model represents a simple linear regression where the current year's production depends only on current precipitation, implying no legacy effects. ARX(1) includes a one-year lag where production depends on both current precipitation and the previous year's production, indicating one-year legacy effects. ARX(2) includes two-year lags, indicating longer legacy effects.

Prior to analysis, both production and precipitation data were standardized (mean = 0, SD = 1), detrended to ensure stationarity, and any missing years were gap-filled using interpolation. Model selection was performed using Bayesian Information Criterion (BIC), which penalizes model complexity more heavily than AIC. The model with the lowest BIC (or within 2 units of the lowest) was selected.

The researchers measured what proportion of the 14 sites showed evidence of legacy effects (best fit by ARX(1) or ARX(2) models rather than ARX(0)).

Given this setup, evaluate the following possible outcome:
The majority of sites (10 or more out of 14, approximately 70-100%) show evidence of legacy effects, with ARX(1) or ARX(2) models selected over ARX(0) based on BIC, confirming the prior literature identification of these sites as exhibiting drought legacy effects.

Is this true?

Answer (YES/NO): NO